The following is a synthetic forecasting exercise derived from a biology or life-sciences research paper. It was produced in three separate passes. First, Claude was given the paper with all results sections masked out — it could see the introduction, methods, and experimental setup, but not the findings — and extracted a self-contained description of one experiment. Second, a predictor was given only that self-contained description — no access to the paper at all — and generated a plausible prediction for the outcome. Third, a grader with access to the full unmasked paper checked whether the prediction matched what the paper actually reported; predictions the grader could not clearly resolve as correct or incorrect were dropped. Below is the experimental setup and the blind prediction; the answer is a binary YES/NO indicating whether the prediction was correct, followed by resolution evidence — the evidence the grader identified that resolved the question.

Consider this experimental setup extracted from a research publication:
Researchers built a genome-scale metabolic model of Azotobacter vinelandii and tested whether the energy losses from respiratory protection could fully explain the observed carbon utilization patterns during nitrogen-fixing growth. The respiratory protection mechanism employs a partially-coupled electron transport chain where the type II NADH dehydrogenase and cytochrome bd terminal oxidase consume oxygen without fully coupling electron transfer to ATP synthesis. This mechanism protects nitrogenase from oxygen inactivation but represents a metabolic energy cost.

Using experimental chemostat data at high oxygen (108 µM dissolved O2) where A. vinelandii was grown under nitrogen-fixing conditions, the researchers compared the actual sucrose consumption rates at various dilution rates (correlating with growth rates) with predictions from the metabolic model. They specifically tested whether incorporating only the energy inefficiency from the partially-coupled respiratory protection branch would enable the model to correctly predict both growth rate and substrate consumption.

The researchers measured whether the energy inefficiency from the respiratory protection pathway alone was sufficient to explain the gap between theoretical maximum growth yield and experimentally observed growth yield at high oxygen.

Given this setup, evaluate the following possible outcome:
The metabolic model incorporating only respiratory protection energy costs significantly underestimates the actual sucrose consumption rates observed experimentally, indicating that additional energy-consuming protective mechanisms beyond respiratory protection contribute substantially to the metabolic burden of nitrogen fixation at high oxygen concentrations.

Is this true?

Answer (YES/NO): YES